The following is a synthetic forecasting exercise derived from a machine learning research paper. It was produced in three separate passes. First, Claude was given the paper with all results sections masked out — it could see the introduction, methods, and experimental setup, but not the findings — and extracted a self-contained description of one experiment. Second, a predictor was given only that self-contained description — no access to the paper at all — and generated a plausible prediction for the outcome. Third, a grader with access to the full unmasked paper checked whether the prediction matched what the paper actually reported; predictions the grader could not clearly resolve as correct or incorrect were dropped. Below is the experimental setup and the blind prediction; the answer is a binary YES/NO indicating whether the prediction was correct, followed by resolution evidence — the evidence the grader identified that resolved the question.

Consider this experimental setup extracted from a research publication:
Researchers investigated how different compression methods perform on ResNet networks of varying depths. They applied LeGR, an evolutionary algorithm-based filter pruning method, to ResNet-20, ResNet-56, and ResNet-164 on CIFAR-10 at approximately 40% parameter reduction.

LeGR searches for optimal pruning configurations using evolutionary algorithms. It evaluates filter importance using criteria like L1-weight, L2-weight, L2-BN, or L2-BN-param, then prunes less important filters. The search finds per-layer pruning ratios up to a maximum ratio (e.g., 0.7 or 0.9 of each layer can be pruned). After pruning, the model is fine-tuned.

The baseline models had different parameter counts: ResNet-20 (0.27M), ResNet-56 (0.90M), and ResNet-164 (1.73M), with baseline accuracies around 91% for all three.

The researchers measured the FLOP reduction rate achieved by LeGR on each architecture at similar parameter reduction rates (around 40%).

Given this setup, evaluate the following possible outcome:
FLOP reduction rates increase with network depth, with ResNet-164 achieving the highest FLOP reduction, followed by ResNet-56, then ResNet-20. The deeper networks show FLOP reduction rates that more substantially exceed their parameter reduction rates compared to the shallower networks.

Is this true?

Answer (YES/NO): NO